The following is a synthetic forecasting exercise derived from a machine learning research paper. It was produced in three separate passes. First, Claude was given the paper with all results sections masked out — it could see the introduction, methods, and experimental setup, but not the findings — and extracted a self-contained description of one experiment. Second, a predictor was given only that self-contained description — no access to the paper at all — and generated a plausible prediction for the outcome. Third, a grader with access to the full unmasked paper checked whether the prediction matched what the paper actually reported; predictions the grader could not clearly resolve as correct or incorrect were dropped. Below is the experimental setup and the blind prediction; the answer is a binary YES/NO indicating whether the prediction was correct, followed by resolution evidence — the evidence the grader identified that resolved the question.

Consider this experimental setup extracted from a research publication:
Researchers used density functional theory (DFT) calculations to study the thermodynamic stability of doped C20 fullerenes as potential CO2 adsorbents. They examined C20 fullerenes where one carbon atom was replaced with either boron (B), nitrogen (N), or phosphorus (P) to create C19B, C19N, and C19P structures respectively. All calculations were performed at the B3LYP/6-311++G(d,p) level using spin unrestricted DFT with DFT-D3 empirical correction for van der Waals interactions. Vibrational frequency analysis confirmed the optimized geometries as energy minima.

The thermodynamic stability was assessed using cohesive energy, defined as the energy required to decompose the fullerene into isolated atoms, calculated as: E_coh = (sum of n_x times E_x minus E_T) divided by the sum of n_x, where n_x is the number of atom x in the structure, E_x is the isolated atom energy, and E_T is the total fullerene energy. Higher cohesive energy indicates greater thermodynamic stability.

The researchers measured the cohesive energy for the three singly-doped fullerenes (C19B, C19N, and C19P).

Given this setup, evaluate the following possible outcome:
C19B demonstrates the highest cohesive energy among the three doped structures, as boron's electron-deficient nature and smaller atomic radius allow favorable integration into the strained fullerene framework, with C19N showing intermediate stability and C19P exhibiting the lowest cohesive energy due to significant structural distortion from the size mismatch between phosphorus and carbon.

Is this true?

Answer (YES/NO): NO